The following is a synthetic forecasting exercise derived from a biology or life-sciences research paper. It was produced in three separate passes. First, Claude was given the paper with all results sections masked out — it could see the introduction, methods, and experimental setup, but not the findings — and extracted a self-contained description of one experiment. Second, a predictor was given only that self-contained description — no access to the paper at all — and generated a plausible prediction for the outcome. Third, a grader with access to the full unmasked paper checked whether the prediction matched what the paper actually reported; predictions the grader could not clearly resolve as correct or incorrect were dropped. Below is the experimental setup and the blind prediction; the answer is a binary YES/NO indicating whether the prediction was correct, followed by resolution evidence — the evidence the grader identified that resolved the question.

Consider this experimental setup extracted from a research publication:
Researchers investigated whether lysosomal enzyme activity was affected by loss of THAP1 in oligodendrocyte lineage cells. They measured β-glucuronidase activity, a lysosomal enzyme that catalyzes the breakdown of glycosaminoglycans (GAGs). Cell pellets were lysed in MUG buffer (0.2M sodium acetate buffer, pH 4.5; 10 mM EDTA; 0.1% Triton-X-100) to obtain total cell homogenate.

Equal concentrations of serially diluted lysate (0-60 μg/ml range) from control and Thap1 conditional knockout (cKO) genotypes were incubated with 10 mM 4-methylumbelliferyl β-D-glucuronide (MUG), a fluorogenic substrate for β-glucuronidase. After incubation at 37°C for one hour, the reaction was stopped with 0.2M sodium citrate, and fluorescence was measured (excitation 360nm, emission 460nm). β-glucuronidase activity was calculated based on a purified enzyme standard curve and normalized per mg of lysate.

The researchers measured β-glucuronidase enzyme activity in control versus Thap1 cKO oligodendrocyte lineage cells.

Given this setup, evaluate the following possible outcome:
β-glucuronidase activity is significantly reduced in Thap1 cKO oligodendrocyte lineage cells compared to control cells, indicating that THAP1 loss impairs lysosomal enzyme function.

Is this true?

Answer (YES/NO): YES